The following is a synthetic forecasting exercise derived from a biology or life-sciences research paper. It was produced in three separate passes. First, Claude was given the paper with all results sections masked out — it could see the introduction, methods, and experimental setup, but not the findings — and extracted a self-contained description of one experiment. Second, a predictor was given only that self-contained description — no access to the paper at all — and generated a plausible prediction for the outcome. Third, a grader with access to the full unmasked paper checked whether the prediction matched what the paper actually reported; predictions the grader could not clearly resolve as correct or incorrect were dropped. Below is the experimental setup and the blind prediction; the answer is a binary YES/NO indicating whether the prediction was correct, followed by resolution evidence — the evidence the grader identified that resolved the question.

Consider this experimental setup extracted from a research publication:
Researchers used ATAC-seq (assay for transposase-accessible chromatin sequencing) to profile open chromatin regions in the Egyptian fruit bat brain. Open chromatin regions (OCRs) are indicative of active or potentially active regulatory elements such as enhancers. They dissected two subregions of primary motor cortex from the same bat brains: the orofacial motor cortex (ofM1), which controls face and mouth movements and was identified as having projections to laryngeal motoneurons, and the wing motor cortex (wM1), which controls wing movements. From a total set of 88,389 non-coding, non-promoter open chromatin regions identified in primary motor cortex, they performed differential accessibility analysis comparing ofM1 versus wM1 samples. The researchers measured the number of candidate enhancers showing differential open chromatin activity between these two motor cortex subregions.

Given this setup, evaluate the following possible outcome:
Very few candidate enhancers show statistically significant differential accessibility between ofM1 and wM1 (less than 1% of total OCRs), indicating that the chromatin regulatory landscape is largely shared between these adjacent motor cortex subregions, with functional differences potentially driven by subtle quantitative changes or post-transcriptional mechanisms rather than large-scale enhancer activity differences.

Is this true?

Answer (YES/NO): NO